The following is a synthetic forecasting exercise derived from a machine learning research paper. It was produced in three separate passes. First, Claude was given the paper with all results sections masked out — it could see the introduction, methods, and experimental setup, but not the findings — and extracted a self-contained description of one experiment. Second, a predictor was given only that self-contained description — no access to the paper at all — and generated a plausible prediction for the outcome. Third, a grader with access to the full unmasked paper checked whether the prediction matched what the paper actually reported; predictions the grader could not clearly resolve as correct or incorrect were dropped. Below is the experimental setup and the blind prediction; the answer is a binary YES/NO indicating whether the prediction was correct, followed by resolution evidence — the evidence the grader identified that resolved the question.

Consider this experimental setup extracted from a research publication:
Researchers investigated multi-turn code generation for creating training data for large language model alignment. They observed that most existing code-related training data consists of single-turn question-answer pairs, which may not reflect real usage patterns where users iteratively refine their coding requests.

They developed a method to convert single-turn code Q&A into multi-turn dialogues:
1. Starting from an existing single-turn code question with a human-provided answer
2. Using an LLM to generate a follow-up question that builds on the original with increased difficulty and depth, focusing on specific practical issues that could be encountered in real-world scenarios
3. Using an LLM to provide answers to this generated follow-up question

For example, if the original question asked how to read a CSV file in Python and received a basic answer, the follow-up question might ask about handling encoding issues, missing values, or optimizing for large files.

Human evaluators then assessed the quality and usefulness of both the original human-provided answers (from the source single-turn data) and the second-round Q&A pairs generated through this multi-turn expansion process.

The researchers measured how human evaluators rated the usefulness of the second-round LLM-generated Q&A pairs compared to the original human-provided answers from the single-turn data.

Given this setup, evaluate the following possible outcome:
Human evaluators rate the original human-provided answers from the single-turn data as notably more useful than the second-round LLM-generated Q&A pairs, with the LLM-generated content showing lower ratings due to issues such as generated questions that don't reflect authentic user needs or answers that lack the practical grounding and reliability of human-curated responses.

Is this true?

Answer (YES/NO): NO